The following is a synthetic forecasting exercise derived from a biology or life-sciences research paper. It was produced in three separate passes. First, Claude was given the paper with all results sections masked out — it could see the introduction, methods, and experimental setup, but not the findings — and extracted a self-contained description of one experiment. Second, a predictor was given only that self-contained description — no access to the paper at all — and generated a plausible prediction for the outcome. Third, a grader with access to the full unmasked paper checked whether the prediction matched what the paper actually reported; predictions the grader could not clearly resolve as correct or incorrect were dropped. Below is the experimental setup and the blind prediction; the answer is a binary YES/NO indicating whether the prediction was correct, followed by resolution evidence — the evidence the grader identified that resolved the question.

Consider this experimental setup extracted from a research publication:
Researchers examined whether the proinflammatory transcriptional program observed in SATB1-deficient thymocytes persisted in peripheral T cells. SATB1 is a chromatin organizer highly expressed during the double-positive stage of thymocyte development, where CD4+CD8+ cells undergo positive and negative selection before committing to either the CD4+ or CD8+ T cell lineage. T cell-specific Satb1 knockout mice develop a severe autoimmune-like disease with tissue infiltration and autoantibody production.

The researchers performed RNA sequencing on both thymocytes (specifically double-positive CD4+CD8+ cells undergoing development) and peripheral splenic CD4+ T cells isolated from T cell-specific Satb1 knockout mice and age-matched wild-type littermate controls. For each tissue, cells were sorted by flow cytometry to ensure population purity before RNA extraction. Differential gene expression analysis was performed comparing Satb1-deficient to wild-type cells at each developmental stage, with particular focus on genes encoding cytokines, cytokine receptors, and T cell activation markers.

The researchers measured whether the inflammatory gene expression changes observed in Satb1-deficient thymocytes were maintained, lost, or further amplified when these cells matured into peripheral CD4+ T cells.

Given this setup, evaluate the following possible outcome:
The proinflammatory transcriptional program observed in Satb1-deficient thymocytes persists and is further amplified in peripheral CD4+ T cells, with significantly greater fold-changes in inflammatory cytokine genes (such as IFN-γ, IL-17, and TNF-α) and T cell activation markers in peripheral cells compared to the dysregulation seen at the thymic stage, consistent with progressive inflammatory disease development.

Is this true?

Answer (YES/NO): NO